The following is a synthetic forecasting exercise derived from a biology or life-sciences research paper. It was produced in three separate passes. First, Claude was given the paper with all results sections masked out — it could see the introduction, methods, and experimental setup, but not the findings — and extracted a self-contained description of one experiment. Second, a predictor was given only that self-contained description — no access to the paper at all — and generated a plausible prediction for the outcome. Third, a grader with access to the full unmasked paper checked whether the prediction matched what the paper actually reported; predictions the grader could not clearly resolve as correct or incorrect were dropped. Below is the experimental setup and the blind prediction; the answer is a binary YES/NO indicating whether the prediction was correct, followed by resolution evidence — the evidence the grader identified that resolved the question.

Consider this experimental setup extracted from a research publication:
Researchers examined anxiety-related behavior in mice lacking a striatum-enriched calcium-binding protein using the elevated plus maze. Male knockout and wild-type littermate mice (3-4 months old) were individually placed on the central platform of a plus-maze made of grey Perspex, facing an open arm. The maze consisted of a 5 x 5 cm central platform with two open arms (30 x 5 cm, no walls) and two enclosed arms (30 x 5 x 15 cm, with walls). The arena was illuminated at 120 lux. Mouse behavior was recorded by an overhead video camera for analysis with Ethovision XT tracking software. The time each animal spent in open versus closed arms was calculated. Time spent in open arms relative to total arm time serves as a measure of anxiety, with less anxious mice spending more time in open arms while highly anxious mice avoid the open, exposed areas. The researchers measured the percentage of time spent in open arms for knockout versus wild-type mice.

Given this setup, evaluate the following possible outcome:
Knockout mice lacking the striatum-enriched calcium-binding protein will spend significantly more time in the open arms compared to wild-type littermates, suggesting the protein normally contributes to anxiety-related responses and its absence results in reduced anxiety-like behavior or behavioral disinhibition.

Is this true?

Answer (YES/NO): NO